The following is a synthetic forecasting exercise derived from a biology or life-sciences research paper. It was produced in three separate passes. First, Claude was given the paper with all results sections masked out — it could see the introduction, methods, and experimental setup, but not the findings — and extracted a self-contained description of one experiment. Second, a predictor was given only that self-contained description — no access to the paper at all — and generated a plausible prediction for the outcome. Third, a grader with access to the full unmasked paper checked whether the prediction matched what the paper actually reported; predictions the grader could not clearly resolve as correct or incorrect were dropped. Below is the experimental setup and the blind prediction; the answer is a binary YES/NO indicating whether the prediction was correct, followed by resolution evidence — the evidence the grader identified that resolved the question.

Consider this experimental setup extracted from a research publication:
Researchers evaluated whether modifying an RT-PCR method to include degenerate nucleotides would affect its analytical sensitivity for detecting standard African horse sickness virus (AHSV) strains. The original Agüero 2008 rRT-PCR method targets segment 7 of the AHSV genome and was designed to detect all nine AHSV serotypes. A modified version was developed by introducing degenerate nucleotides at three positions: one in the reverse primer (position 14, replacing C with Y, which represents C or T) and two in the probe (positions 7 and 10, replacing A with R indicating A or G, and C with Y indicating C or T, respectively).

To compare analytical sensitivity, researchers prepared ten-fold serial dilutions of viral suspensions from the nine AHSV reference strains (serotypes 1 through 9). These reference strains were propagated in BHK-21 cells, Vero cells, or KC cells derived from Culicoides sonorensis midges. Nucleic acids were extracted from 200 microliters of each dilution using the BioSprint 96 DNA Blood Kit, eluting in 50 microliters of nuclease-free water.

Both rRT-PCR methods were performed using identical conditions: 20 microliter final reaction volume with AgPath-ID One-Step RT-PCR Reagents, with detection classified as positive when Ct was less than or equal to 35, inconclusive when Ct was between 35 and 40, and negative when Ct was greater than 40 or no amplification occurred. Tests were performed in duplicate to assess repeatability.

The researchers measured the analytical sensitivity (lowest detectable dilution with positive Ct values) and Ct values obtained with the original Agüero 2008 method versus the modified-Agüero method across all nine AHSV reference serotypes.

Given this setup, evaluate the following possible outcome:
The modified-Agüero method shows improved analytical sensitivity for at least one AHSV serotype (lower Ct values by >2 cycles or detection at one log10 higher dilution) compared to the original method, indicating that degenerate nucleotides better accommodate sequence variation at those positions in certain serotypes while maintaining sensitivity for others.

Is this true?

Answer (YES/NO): NO